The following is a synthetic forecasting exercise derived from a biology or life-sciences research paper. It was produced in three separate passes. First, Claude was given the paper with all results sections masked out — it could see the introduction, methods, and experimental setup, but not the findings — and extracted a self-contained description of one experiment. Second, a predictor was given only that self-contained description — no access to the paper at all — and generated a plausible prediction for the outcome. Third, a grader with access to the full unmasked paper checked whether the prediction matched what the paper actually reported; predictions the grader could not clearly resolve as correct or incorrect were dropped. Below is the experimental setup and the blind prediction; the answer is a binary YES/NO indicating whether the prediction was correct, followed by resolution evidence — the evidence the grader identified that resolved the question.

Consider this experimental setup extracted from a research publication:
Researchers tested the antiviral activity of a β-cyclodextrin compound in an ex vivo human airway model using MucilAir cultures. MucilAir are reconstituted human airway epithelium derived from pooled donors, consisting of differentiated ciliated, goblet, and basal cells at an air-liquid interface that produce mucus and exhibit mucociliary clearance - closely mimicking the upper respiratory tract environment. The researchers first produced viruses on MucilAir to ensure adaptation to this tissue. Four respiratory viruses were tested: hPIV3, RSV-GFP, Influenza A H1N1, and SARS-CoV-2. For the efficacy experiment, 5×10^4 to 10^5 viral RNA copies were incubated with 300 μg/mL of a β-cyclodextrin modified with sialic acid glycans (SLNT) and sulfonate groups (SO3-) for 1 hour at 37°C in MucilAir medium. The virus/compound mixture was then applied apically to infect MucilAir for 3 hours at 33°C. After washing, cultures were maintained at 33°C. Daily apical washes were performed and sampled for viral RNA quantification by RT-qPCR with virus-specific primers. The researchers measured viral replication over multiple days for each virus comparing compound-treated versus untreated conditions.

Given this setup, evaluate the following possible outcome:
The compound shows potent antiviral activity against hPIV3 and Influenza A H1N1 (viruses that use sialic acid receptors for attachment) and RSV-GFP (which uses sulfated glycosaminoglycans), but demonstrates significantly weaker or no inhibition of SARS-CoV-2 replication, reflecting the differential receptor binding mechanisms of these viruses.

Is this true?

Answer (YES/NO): NO